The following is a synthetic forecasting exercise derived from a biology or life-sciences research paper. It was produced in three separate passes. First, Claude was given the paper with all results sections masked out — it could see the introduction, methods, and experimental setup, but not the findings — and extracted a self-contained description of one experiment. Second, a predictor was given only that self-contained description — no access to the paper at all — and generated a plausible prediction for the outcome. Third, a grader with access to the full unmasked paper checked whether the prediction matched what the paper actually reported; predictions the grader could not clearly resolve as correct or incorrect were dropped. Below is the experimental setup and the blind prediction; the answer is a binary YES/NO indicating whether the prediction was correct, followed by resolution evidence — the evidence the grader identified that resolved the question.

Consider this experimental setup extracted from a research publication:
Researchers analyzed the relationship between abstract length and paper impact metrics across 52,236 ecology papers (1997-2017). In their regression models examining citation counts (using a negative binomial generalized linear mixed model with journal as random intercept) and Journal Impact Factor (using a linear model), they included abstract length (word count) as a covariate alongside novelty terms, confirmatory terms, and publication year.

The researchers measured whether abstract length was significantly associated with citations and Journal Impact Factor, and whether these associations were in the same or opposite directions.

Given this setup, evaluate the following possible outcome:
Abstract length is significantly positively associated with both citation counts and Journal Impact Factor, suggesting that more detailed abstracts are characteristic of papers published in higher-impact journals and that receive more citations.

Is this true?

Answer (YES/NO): NO